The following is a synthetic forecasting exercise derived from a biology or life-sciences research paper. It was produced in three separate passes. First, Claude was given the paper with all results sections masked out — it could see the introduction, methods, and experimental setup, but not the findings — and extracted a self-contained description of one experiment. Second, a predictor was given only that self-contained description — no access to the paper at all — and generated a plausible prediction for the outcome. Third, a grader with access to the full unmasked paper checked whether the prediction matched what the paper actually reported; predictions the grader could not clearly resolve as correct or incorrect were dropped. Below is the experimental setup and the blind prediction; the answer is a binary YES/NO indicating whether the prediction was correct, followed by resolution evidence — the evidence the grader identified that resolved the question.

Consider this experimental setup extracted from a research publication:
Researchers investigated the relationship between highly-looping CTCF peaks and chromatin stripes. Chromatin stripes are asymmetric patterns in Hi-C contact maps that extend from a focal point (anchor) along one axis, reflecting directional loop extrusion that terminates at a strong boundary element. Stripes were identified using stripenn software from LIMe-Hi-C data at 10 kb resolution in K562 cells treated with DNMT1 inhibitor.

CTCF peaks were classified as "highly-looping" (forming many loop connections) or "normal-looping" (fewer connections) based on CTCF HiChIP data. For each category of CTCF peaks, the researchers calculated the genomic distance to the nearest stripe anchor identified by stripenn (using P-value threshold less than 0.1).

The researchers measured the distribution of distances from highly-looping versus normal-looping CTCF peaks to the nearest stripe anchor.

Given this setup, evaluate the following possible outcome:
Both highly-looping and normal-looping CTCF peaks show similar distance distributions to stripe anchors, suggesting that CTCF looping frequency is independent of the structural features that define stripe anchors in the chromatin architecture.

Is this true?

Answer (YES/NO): NO